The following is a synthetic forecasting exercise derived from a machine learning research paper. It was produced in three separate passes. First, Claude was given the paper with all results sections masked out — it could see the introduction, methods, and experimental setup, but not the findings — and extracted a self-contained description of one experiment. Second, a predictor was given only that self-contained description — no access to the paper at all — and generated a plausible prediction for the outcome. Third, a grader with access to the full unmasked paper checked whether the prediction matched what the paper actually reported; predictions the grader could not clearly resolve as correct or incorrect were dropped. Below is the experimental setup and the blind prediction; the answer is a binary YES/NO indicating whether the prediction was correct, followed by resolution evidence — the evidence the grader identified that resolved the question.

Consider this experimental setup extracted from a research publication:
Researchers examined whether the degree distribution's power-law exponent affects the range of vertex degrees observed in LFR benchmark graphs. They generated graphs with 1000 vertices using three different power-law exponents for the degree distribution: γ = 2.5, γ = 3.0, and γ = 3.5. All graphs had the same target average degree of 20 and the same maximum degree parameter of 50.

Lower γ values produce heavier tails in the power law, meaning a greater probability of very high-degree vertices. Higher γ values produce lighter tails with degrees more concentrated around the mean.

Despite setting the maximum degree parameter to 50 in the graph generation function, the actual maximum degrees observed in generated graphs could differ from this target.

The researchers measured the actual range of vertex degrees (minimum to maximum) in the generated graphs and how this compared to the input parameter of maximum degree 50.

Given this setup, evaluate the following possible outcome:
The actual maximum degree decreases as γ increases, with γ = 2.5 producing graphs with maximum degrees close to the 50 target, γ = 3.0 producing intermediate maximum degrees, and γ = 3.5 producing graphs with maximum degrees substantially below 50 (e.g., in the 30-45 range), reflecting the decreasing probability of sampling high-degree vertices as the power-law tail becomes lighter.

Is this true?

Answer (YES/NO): NO